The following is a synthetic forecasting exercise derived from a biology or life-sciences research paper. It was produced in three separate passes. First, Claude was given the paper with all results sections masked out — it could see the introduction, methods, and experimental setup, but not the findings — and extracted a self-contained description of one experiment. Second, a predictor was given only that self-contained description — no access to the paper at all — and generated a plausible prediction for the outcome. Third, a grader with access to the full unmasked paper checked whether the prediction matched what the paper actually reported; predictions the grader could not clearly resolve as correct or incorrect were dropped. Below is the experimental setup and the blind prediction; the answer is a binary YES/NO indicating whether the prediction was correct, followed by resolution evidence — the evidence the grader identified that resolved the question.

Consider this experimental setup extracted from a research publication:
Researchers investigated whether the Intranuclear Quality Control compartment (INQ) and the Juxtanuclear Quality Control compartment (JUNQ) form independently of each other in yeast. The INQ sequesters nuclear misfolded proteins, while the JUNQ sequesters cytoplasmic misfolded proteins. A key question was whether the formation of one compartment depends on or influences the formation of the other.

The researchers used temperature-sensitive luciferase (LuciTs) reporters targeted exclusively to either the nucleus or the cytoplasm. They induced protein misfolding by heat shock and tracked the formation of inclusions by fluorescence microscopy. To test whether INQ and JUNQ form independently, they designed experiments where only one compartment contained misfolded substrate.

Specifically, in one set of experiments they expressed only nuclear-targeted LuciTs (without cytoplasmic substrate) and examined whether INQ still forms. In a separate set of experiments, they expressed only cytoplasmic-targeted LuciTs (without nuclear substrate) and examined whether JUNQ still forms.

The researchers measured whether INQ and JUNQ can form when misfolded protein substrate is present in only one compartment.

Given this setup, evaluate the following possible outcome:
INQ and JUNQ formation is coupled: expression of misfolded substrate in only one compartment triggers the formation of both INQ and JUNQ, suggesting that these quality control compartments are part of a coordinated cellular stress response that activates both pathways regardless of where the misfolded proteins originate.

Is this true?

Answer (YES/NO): NO